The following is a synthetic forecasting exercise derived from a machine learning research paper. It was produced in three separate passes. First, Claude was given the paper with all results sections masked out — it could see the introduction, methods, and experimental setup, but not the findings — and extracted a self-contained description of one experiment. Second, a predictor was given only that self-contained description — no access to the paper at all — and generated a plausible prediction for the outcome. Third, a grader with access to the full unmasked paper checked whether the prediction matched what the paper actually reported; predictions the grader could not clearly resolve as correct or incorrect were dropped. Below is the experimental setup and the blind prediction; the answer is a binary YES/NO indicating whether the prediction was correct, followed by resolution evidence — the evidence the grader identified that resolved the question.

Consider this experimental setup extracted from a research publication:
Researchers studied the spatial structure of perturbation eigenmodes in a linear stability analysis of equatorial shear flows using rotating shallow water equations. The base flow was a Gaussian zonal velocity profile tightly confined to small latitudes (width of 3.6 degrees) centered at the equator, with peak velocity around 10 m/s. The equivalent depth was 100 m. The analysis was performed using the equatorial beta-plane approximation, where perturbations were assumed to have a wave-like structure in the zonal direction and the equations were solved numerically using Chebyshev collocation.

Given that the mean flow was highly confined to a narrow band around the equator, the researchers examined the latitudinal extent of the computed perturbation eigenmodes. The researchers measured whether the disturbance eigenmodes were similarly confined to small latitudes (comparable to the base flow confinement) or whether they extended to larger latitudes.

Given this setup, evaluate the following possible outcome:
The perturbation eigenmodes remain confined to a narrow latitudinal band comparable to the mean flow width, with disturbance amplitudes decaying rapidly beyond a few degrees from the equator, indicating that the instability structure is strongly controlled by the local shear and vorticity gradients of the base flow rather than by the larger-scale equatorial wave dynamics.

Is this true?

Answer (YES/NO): NO